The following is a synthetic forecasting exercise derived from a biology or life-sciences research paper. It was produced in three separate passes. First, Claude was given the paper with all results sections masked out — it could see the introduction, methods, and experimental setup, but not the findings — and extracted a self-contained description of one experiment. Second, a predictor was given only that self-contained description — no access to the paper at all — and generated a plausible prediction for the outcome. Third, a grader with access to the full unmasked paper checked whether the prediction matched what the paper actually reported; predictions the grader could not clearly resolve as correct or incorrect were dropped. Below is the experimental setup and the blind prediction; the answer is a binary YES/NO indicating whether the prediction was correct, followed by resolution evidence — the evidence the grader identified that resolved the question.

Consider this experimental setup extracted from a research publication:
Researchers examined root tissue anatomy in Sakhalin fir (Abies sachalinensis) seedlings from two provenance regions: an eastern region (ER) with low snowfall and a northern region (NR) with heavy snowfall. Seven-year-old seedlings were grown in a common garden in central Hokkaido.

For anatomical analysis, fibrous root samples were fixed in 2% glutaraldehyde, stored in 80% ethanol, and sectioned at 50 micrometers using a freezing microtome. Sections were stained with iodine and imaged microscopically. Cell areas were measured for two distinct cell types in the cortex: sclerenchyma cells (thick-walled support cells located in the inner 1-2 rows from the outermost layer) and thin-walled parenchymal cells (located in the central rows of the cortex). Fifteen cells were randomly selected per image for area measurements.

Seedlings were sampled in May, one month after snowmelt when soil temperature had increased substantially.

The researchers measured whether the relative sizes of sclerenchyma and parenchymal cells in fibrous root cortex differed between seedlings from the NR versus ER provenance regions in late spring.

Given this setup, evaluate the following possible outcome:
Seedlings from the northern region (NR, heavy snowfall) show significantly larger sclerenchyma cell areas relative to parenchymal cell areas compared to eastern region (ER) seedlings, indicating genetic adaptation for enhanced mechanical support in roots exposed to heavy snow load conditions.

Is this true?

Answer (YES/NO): NO